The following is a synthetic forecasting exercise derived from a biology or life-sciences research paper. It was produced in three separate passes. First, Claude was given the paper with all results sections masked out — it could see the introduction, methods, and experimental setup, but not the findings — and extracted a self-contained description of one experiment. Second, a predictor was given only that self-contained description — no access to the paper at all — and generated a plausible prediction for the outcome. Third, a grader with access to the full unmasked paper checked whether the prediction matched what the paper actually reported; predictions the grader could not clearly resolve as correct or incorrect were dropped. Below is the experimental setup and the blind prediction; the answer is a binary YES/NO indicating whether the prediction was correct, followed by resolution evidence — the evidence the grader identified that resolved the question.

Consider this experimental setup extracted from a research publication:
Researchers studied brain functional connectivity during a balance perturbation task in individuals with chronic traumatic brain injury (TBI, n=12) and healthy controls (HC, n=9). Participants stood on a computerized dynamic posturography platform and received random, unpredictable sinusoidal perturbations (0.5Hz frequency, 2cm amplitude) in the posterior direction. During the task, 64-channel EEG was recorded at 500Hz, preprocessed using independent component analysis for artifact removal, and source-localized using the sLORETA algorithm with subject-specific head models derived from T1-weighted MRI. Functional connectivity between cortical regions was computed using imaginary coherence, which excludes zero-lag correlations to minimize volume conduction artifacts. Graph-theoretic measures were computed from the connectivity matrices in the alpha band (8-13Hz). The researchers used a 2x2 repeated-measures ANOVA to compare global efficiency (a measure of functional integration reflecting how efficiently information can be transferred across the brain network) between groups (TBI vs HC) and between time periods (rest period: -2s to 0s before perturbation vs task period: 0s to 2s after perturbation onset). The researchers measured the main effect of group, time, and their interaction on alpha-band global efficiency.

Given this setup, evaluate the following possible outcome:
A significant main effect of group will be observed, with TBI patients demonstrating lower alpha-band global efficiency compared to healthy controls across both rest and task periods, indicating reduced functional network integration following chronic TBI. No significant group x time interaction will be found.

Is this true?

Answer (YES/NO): YES